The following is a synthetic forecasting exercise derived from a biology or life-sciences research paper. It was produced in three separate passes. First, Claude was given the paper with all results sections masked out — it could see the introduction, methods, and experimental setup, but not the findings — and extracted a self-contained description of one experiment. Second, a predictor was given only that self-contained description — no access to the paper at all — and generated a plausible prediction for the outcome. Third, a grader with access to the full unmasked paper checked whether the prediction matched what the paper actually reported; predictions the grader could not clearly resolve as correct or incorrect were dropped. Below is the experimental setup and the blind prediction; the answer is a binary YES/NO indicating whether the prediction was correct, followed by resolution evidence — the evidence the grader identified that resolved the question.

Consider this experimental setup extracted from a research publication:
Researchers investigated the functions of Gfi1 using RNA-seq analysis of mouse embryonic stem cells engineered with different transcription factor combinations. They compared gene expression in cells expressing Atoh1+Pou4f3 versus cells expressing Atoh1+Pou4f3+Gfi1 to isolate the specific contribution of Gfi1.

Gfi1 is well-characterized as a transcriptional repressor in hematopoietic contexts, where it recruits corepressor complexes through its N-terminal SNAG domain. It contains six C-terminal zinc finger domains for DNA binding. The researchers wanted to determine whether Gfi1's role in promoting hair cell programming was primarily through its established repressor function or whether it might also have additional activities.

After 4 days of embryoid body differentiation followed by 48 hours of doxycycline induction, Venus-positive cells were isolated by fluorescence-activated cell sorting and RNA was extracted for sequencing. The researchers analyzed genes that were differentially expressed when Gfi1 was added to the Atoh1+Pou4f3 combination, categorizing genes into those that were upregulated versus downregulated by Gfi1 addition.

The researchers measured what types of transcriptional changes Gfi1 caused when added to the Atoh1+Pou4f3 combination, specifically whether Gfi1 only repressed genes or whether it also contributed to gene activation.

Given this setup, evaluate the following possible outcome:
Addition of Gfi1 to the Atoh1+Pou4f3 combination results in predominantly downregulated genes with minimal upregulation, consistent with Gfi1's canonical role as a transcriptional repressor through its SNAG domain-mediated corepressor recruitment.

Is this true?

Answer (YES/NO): NO